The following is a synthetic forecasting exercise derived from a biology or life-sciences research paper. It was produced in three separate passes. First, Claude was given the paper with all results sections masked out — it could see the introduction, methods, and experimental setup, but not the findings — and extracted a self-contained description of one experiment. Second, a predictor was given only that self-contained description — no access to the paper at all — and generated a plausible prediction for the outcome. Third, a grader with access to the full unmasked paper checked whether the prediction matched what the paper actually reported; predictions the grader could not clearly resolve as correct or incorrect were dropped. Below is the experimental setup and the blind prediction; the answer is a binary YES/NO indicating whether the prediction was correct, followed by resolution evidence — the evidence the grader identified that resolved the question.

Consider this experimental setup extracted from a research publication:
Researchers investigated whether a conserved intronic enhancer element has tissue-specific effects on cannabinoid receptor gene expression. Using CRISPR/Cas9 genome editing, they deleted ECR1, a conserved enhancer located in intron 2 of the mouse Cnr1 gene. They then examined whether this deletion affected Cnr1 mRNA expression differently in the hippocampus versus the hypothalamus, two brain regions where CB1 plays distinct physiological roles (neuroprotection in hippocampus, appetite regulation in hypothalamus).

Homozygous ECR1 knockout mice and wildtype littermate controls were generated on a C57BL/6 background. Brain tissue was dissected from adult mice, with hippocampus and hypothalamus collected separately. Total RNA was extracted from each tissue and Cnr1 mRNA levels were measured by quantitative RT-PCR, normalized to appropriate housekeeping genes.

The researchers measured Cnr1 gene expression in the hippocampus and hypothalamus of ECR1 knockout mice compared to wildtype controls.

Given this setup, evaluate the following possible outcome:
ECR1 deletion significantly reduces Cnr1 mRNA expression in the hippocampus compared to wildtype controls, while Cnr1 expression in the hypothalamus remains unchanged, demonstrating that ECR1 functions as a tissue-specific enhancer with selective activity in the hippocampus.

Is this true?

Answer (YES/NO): YES